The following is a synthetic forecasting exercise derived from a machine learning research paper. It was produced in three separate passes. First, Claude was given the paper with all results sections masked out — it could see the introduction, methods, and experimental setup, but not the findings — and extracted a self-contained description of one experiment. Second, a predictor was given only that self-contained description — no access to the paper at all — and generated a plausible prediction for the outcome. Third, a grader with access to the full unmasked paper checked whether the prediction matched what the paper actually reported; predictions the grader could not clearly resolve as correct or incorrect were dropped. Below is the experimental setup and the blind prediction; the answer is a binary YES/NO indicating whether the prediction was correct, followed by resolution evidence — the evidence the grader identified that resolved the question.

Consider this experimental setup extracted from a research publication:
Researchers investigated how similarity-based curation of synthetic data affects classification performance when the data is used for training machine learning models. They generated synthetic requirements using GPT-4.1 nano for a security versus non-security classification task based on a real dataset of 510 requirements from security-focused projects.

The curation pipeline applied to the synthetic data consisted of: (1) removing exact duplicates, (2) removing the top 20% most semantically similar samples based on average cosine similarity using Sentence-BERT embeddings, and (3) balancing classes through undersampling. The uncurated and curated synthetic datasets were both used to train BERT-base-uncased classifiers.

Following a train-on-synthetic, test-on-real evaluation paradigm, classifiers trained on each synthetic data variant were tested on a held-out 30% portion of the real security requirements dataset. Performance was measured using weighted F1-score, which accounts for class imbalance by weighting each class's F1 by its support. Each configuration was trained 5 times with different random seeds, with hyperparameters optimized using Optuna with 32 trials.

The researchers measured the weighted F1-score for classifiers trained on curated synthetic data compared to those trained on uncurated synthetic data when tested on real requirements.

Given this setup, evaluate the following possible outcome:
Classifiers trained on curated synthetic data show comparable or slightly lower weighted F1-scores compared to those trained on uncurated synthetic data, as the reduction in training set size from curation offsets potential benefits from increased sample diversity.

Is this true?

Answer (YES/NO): NO